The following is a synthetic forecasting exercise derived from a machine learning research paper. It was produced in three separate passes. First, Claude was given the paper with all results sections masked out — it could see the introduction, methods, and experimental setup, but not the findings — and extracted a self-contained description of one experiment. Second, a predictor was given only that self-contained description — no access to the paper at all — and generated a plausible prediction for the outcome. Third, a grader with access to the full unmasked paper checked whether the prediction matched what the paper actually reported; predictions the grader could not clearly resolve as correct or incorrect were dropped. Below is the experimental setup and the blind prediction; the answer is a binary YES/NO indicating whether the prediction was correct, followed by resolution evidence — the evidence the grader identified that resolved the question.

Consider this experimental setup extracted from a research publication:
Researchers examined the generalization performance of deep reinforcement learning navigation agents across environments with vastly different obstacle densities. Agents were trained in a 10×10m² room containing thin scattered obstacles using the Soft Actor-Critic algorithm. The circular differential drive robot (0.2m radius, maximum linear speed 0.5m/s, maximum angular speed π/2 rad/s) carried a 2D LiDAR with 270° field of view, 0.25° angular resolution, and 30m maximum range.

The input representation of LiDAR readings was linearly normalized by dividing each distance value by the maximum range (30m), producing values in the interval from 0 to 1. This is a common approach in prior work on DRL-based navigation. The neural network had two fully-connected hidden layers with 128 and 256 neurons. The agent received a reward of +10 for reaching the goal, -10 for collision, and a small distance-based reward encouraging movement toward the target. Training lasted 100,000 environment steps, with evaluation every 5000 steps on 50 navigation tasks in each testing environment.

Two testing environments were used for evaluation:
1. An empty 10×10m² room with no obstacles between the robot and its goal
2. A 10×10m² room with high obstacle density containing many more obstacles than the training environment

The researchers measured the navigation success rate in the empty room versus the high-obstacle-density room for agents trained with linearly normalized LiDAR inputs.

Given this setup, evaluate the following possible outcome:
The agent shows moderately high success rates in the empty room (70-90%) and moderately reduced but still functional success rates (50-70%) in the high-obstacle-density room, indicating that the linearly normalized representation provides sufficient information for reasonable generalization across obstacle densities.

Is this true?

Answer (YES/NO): NO